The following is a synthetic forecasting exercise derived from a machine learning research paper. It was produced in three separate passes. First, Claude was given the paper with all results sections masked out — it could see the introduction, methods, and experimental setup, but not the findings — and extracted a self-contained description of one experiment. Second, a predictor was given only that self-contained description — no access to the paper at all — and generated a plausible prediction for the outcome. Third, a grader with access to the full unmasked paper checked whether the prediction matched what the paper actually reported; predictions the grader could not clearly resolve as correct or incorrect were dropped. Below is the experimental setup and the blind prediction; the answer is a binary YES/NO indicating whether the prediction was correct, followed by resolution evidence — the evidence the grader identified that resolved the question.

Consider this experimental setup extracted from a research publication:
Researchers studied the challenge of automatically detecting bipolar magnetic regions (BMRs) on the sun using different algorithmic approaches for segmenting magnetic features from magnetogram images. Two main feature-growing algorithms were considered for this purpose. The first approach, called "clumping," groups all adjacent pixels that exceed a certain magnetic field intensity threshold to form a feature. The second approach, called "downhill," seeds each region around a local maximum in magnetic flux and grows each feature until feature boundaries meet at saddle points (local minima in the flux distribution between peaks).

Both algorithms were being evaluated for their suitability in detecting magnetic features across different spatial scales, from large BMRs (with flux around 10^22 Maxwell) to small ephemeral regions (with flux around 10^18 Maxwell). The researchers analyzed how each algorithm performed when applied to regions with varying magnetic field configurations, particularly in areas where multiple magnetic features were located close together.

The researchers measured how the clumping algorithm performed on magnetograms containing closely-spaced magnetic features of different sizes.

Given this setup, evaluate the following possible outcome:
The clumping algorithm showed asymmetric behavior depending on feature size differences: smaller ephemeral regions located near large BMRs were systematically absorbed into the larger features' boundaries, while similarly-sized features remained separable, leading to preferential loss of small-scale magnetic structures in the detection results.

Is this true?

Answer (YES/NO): NO